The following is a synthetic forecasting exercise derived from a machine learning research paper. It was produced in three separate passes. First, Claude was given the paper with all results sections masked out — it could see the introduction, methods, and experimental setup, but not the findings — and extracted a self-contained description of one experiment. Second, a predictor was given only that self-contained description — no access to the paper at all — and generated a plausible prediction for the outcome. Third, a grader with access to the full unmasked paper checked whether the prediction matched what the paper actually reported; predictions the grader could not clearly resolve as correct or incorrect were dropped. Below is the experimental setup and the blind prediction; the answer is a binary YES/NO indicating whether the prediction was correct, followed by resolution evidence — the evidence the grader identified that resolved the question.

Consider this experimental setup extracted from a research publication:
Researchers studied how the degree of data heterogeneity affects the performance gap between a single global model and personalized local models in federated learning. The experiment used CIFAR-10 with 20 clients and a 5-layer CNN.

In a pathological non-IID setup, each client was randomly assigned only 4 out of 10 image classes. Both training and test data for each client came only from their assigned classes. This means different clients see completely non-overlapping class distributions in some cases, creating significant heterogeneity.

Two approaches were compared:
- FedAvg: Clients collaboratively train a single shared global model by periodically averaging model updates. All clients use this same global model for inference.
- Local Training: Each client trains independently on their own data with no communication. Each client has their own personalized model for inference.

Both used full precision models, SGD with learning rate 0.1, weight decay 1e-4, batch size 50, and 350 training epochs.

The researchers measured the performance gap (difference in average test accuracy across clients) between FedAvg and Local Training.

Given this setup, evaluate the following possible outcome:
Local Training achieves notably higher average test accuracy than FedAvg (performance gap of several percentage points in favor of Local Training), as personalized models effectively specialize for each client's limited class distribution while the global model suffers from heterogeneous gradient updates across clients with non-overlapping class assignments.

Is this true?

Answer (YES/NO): YES